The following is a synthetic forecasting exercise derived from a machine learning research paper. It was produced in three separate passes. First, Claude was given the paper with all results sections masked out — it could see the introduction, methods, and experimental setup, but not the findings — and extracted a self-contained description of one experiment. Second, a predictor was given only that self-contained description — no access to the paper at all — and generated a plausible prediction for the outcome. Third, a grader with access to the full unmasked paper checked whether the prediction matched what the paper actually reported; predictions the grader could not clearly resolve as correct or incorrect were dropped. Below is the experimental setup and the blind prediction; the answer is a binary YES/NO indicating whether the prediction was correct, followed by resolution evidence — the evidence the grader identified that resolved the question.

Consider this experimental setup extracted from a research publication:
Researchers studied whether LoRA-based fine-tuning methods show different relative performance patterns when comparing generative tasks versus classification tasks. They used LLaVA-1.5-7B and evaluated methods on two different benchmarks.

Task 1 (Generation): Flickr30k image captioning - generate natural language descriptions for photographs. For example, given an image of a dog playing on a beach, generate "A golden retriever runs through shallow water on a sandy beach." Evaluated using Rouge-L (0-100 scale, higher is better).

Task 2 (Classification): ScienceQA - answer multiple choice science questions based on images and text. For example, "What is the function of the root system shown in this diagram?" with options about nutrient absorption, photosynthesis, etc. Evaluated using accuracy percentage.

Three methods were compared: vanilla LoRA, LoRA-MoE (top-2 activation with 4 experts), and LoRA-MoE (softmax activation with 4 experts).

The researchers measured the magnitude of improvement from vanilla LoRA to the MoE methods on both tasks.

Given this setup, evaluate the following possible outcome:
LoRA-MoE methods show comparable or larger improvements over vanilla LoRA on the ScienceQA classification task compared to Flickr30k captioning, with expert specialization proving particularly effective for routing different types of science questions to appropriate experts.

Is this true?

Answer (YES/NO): YES